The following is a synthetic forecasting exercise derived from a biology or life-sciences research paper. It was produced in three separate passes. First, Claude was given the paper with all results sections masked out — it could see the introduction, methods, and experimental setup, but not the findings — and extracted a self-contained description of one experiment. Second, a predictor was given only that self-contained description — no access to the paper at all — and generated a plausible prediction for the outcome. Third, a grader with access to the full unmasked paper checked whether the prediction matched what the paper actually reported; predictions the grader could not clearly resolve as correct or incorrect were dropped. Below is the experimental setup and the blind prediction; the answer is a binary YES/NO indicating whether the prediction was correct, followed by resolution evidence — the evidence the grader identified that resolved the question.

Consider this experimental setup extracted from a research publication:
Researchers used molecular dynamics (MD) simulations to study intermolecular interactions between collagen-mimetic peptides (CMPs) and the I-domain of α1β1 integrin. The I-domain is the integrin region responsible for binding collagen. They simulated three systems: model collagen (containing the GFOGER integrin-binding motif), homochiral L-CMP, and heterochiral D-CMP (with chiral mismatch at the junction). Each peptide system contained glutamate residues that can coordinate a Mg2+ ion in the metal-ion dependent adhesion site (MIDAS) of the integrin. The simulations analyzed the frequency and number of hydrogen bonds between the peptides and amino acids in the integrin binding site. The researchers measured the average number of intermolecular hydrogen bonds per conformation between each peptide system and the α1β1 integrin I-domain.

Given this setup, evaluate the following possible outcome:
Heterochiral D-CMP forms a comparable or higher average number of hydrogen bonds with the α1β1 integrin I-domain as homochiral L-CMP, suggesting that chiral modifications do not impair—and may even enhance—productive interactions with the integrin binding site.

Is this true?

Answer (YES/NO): NO